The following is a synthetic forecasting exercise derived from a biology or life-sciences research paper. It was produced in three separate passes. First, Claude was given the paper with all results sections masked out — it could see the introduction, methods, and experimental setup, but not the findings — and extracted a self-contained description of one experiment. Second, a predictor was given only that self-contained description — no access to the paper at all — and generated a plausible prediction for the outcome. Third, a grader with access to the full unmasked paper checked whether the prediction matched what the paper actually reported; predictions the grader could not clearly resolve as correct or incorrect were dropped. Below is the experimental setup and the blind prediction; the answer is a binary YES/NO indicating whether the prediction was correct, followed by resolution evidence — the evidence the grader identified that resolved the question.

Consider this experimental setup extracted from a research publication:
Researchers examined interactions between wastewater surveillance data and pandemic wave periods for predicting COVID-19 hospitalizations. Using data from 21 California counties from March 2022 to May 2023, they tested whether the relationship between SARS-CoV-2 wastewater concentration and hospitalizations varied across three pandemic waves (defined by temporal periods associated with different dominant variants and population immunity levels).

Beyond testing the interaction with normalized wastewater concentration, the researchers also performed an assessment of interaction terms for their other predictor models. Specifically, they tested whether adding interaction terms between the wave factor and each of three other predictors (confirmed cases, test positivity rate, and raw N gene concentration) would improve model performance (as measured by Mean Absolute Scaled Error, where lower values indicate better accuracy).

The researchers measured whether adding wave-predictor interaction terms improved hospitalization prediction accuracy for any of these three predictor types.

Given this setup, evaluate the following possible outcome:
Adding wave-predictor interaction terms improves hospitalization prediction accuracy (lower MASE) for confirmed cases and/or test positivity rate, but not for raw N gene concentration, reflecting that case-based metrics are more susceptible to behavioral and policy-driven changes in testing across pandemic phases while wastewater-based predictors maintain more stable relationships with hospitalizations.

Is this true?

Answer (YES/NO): NO